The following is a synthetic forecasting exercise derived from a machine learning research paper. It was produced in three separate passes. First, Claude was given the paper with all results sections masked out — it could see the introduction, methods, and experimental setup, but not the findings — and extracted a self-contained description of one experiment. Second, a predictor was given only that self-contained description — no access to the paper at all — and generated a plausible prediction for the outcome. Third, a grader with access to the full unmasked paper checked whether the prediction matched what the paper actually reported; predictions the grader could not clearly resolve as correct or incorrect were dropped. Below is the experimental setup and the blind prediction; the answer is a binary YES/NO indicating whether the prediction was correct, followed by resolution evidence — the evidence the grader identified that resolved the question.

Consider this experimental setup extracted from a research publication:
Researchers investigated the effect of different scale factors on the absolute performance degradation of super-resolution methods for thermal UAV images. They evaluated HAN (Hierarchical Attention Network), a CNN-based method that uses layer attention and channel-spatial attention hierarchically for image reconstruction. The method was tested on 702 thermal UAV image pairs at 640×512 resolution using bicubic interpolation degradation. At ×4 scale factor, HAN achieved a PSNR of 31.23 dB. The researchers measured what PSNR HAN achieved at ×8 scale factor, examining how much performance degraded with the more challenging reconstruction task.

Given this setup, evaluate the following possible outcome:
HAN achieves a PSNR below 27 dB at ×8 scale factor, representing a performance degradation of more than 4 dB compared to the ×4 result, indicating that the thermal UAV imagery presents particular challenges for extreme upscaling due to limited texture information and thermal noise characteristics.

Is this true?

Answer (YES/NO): YES